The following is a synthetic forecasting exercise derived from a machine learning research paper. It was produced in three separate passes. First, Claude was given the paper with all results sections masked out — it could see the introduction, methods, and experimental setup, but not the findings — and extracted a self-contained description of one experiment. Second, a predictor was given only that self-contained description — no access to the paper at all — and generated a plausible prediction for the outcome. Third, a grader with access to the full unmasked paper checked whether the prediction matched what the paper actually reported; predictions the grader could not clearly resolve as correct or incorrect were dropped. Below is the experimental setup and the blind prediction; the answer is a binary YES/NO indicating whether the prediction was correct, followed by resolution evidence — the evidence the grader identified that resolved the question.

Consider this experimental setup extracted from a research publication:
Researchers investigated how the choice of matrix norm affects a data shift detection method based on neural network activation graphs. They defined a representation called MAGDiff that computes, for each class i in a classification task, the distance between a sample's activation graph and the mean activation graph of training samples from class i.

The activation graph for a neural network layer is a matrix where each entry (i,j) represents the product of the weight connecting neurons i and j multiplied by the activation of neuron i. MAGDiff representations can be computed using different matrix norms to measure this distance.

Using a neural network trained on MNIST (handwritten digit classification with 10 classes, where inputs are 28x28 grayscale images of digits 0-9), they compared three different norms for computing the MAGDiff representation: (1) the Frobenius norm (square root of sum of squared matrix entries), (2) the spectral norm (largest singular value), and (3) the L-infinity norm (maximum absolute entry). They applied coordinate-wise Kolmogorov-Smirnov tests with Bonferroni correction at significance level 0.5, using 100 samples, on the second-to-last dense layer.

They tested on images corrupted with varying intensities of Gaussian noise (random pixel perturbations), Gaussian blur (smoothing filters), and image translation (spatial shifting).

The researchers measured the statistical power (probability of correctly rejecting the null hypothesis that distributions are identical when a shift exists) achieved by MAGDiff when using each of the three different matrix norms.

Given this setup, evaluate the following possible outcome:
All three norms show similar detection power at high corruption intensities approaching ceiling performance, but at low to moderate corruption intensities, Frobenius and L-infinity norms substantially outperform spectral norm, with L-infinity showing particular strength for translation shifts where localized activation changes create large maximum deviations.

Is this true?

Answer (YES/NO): NO